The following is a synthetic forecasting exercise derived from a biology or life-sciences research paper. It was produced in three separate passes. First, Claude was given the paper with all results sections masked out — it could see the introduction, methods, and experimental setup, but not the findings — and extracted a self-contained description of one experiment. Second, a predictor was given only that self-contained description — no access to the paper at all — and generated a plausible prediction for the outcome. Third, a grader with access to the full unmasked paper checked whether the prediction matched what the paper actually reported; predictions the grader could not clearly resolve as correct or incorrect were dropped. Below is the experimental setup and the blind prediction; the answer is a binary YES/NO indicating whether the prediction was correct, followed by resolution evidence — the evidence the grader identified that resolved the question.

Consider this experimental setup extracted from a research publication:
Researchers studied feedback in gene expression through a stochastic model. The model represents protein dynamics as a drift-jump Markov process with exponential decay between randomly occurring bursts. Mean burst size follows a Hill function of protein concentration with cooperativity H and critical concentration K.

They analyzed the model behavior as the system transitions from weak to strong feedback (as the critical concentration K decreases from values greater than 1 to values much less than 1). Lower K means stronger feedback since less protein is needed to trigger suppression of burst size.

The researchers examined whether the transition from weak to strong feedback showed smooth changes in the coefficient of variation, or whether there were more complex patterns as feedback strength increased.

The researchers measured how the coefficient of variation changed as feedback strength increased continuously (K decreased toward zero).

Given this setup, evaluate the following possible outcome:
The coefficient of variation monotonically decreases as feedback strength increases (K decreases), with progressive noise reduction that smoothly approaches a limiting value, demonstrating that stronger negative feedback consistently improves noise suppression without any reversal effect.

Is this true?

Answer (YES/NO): NO